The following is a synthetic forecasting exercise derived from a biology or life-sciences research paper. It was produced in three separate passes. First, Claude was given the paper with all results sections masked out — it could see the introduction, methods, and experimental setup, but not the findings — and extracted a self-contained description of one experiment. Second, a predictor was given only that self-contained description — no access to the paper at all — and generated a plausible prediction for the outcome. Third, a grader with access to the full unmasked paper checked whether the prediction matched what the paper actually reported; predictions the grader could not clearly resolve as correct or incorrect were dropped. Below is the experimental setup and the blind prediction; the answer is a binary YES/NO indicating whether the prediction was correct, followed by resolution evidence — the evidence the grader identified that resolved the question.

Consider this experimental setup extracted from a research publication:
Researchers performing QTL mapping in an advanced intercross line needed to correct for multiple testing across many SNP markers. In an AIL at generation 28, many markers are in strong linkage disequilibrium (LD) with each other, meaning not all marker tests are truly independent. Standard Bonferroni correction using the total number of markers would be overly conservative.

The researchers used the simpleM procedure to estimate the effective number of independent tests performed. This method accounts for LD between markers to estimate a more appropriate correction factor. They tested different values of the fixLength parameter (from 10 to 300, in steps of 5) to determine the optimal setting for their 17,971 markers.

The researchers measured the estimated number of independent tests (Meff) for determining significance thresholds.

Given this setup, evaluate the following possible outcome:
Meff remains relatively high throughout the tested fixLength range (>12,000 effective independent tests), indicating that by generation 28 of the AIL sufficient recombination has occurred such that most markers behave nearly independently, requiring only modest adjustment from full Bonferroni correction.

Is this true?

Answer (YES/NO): NO